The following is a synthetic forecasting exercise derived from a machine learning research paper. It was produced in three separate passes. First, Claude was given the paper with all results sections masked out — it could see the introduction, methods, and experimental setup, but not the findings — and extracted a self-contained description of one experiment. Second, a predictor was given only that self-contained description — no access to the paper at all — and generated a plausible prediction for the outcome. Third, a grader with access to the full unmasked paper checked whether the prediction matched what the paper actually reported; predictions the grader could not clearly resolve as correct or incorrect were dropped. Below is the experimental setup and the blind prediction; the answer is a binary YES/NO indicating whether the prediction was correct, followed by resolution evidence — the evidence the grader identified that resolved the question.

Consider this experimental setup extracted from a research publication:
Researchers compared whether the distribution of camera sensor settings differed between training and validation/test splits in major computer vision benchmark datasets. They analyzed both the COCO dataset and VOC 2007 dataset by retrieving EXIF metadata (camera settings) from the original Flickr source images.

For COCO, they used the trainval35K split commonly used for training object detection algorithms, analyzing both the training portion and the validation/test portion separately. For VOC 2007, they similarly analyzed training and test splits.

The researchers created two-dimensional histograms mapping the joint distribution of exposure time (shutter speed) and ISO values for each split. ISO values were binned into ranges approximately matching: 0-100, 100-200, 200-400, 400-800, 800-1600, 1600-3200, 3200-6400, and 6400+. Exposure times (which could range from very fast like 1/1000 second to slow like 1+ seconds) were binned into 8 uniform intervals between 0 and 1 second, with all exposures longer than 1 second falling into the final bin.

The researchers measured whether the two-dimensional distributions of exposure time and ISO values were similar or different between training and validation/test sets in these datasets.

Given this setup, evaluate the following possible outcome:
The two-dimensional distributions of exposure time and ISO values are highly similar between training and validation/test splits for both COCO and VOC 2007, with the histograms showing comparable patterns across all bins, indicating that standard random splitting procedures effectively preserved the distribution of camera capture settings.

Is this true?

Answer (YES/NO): YES